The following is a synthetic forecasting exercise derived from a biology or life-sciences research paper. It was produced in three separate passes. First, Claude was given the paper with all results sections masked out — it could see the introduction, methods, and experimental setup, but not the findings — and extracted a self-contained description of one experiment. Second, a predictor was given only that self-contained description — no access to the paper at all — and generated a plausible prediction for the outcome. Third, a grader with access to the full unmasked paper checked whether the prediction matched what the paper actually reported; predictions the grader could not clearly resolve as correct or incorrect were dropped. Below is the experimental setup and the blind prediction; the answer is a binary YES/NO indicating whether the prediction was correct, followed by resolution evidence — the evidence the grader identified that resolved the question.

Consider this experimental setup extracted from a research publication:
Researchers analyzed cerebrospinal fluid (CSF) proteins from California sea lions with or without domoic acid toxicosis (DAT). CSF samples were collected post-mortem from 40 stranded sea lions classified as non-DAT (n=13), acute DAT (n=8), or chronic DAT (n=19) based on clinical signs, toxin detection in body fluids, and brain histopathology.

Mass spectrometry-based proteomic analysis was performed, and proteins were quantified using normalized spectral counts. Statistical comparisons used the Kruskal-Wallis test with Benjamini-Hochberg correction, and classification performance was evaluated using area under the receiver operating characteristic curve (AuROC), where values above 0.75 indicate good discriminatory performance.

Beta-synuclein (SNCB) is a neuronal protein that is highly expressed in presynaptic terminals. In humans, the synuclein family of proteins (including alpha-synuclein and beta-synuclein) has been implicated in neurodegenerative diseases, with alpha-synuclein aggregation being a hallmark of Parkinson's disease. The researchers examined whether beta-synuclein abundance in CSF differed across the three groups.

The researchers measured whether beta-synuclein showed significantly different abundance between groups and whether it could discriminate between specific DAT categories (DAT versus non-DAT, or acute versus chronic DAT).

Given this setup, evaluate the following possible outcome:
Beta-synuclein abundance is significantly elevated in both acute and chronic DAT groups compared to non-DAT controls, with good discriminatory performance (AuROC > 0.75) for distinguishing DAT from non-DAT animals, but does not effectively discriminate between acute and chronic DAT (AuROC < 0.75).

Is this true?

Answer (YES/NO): NO